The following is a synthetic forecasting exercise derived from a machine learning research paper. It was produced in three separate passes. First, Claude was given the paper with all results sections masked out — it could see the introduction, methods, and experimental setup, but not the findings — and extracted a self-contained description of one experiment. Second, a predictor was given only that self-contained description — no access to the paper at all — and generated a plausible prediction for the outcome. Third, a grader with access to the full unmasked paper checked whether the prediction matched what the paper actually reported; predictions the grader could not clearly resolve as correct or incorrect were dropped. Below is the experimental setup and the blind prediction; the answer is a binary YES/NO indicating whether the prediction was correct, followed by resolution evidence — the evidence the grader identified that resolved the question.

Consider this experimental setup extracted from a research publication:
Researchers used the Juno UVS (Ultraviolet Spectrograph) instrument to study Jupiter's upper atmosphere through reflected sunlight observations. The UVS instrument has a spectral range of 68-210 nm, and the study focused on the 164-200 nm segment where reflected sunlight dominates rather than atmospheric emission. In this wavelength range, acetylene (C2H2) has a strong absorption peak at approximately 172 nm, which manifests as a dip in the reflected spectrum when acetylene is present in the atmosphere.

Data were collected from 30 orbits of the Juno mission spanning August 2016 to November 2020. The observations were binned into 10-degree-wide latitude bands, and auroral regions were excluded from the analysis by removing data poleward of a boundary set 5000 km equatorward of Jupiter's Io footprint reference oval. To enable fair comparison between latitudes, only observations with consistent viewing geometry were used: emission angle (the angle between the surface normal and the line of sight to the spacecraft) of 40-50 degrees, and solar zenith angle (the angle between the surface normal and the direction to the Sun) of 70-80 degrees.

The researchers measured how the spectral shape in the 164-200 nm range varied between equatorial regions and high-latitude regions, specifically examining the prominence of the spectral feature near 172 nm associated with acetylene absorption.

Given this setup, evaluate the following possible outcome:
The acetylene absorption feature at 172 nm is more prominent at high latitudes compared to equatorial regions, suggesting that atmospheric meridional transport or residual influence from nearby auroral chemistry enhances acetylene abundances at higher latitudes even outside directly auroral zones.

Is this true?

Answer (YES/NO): NO